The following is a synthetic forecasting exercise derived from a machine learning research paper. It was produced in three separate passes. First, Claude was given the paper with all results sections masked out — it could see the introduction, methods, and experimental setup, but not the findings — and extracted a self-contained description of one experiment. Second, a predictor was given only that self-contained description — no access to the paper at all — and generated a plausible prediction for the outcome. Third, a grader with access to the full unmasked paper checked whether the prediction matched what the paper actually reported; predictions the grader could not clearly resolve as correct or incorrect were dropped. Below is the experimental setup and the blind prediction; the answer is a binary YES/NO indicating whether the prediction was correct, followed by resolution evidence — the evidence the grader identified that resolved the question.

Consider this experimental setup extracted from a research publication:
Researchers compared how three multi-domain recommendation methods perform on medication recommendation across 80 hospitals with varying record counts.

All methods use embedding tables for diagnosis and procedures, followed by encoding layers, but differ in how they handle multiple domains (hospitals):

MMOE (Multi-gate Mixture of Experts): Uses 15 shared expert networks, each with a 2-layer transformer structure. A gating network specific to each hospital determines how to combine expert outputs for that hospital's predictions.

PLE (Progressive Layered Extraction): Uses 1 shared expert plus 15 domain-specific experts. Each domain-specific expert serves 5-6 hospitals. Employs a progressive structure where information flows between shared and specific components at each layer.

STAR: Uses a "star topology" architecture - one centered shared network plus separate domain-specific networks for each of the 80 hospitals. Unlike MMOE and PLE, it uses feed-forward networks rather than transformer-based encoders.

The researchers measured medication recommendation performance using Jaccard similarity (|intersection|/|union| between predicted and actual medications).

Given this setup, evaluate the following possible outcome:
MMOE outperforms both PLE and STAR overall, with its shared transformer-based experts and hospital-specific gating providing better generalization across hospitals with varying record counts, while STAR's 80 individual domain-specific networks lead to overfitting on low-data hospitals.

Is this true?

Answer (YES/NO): NO